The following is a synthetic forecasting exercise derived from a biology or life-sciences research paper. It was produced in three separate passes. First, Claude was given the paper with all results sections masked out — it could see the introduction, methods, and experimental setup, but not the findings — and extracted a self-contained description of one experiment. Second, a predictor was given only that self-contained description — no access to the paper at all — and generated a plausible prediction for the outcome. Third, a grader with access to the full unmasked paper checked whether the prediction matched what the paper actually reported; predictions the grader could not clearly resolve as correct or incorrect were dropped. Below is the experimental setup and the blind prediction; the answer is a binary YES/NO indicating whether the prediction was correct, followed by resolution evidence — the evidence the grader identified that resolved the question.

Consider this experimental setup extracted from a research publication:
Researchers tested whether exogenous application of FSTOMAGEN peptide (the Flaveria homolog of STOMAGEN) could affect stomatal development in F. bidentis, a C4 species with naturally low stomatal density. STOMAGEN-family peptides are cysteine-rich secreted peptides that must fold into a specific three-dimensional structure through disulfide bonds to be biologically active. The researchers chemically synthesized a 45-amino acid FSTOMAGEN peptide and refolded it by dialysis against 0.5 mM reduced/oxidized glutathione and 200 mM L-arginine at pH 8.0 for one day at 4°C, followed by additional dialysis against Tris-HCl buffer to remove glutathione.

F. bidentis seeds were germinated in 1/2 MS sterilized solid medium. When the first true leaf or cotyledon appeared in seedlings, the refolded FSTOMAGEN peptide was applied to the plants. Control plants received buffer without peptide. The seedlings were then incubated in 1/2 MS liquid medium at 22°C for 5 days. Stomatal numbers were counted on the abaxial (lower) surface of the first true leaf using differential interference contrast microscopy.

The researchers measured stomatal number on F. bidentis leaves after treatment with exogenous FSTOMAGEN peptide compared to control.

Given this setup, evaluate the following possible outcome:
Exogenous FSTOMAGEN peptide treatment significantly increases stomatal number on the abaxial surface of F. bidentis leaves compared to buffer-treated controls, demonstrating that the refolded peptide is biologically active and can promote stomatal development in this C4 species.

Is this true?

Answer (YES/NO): YES